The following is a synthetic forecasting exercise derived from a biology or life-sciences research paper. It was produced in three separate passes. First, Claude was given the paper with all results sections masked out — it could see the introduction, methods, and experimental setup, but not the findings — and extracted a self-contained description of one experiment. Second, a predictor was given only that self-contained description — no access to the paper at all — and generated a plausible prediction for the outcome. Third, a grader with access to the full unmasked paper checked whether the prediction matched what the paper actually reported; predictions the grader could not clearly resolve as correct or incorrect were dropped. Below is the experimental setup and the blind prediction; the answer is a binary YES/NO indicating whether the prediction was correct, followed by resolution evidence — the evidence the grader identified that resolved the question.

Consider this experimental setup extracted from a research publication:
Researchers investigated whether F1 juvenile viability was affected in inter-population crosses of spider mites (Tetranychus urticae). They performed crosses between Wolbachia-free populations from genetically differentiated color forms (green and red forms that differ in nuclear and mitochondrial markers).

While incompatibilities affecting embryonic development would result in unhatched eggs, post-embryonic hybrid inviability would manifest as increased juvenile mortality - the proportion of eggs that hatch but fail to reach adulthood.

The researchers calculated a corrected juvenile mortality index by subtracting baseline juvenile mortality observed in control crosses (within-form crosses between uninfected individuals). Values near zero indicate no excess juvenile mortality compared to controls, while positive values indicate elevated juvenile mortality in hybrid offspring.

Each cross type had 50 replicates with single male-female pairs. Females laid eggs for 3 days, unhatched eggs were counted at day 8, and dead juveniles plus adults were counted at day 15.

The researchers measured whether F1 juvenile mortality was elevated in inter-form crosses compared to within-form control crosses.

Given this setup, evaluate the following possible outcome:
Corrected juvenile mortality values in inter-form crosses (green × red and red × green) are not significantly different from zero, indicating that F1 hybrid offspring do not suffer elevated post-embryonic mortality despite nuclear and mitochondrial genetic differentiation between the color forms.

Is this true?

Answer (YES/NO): YES